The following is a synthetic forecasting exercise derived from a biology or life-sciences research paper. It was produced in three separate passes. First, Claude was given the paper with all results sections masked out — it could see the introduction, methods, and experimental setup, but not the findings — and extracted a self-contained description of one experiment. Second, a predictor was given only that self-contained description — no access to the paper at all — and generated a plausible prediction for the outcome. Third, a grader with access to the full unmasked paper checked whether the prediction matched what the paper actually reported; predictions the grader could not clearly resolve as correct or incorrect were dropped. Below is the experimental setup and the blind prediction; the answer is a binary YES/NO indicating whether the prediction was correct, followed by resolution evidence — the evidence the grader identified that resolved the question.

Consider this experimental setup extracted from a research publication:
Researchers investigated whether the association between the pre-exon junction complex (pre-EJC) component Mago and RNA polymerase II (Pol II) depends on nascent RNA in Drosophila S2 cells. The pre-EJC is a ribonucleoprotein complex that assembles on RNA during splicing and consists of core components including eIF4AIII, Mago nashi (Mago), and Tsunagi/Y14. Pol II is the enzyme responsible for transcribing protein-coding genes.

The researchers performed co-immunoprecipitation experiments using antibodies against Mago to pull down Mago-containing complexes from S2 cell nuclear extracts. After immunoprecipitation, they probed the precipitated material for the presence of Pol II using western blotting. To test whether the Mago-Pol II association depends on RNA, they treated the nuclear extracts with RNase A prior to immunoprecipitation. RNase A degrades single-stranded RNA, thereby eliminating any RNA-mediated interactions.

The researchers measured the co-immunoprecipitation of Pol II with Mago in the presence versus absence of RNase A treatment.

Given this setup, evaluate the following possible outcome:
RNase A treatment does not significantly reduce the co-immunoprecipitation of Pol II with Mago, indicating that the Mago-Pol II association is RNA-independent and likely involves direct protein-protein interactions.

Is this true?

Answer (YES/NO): NO